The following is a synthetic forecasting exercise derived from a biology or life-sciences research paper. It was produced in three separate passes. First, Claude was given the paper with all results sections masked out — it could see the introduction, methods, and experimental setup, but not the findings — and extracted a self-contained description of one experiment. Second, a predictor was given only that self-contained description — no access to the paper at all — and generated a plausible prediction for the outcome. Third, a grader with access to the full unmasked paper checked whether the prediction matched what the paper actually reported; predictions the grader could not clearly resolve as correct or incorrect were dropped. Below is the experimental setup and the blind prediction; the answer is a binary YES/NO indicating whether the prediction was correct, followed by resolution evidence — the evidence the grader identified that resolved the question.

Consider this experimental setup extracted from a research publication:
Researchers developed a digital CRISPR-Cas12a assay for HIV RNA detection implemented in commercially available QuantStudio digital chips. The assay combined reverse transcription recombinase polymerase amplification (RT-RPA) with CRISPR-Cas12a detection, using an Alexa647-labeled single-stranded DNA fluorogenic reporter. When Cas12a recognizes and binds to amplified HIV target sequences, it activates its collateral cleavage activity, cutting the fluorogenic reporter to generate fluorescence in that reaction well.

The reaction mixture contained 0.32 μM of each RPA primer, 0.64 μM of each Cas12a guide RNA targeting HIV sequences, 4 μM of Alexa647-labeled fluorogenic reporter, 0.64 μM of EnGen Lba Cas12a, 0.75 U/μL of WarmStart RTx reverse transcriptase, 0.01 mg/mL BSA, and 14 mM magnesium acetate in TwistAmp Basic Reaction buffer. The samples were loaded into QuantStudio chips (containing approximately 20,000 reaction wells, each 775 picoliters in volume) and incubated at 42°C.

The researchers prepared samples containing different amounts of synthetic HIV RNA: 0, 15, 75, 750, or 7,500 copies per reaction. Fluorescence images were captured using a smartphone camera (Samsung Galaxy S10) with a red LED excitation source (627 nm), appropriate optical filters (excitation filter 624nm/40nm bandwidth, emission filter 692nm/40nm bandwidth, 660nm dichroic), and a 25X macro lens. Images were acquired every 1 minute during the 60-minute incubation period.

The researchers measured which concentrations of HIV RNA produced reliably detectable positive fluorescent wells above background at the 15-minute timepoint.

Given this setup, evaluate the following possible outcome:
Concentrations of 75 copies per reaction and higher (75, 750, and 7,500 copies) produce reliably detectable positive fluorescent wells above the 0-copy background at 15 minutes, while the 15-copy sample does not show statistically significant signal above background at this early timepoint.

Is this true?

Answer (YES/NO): YES